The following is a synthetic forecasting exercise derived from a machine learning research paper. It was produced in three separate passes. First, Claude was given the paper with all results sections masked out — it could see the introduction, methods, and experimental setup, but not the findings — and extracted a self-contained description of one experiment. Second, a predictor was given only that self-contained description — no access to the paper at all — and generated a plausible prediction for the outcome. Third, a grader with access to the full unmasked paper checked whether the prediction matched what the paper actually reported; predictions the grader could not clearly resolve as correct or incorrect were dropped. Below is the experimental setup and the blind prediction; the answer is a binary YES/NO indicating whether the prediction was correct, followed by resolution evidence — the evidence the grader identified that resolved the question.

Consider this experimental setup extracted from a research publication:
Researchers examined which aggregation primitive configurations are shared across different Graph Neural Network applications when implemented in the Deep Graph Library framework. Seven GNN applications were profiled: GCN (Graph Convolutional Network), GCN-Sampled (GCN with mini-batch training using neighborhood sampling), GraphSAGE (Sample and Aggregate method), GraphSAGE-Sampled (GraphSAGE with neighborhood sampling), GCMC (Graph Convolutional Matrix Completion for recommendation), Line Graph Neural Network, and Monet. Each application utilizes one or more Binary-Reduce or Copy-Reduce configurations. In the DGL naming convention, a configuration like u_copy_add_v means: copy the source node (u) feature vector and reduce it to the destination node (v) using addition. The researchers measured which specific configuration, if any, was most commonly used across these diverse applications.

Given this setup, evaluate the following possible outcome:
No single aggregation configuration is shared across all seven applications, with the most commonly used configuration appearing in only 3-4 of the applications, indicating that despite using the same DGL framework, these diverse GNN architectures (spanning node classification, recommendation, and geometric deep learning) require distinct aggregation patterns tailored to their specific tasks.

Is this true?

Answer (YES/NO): NO